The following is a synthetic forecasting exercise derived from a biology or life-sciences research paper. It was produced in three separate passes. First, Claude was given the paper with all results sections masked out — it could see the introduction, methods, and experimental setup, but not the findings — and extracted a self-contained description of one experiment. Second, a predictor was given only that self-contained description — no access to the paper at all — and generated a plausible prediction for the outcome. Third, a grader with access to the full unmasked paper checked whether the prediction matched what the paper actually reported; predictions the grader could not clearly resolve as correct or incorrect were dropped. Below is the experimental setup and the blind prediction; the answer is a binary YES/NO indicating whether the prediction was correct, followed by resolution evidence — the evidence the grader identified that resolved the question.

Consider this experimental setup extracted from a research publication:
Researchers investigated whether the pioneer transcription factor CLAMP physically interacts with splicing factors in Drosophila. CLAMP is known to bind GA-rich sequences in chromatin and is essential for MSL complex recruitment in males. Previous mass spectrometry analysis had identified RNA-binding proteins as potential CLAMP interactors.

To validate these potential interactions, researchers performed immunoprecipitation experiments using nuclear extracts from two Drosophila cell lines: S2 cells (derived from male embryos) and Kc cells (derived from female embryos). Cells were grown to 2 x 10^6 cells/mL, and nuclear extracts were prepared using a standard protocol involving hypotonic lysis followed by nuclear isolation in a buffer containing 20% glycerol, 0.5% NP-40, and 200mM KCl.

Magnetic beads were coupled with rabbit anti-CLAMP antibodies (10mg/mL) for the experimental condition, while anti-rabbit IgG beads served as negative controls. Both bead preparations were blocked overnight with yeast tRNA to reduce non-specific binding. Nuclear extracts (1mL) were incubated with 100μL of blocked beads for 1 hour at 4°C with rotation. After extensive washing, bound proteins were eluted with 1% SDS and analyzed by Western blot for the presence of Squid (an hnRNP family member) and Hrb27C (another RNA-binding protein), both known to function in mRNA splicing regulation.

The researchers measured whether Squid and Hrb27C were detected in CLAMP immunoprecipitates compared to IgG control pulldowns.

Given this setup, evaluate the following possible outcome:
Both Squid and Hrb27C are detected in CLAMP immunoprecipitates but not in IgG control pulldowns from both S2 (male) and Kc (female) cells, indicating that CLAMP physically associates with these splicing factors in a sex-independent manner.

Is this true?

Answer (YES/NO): NO